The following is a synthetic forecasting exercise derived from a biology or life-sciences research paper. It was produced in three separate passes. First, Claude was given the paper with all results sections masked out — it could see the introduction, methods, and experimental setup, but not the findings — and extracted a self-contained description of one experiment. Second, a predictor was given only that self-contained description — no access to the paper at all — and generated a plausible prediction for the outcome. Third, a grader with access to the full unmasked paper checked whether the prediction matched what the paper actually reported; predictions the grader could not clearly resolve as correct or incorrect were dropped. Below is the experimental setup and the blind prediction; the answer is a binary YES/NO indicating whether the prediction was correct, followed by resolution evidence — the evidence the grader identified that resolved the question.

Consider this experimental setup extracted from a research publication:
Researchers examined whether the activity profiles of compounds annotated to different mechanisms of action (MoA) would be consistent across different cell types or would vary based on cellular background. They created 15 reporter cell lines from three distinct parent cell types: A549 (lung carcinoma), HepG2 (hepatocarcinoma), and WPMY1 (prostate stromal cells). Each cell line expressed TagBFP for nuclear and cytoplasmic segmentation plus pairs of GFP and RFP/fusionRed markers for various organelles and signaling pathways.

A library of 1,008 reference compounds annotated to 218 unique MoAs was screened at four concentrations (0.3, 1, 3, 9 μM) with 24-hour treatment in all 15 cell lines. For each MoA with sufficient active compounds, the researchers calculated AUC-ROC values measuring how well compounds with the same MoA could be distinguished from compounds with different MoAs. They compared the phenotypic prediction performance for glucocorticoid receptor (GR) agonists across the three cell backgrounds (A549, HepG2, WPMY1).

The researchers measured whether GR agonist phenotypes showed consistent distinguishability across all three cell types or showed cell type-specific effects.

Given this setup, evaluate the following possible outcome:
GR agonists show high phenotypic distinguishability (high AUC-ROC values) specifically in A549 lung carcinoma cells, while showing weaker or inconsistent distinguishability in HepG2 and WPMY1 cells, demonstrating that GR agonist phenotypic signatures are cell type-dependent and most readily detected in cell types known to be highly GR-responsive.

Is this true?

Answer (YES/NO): YES